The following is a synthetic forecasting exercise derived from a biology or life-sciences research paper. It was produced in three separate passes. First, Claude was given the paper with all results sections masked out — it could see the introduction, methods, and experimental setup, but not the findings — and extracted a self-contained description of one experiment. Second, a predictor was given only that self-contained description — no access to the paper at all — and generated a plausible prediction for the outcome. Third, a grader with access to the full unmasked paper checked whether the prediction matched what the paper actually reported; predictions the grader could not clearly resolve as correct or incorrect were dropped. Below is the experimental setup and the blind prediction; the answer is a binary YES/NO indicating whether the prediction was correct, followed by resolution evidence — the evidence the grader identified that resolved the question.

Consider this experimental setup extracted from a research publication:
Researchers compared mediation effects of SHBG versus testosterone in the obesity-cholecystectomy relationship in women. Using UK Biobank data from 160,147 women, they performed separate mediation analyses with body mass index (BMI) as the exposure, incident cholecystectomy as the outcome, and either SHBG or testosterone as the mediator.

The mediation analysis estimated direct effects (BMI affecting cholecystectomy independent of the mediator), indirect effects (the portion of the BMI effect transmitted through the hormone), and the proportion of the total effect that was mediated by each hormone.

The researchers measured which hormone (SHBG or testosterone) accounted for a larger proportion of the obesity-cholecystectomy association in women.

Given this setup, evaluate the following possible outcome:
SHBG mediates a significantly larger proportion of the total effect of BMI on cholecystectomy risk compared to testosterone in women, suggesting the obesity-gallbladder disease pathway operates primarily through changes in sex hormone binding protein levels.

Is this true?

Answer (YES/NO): YES